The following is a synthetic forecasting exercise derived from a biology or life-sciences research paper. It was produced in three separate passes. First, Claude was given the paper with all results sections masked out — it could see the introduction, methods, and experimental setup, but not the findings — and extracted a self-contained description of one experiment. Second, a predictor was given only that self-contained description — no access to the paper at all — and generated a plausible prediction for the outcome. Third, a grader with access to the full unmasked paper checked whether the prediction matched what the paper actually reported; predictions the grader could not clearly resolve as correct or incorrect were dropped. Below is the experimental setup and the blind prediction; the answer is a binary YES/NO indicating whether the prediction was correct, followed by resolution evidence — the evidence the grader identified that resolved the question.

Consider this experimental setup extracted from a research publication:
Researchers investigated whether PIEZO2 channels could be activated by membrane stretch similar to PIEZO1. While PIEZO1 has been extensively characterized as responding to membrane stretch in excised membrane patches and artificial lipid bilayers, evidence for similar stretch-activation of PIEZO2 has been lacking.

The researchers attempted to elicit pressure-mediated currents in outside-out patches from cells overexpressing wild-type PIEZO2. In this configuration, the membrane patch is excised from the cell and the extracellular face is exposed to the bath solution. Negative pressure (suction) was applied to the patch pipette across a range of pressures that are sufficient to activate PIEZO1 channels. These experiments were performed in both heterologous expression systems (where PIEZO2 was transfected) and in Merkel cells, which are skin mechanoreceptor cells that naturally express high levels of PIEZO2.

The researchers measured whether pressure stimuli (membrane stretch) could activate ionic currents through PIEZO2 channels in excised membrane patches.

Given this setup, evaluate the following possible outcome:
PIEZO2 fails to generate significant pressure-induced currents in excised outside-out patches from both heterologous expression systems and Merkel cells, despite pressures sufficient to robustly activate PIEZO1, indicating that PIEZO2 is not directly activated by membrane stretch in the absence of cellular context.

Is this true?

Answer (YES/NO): YES